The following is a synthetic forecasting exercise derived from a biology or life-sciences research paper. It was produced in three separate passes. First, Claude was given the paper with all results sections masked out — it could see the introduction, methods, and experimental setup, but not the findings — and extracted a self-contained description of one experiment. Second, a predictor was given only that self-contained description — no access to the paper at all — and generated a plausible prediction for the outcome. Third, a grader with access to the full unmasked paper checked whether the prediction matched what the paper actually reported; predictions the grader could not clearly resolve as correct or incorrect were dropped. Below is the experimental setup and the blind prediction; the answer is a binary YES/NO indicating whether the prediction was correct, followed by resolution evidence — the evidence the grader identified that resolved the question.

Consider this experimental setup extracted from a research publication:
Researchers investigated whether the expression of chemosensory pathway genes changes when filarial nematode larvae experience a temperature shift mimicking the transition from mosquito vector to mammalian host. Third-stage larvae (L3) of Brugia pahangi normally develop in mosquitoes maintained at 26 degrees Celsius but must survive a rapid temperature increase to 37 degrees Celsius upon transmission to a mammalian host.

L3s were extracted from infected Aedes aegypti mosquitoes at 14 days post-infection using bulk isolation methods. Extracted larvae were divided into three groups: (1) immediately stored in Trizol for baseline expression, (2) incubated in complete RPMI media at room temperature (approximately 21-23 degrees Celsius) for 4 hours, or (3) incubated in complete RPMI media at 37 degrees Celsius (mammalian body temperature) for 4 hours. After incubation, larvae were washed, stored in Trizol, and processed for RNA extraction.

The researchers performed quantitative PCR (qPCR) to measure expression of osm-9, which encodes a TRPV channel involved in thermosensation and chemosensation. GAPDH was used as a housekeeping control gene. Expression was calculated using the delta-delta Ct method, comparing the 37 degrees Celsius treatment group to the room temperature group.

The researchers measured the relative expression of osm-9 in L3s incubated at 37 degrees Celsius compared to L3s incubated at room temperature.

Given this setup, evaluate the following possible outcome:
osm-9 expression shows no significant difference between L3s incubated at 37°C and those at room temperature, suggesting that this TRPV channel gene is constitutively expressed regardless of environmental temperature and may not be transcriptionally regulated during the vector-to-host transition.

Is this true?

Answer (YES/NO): YES